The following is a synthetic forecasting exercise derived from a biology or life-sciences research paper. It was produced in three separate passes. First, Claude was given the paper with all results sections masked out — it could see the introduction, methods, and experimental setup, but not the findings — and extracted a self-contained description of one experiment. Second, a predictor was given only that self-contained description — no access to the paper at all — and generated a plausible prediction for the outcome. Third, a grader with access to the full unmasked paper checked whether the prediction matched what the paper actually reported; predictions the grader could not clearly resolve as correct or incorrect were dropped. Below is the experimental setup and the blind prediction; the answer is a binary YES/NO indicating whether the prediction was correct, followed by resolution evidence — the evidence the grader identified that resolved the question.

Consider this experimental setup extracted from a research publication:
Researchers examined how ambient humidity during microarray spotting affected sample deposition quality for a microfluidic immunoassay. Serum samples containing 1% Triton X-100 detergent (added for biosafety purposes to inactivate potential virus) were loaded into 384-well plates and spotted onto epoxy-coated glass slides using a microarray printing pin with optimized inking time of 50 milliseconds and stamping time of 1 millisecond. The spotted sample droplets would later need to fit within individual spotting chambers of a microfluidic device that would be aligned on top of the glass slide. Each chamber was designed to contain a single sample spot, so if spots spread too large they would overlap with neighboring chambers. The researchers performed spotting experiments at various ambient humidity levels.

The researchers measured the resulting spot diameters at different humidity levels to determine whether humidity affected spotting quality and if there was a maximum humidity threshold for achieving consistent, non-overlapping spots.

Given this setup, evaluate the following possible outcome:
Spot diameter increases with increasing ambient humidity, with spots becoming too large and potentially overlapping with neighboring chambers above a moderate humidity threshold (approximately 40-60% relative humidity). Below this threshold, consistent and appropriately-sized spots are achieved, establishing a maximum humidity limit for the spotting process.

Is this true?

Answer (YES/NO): YES